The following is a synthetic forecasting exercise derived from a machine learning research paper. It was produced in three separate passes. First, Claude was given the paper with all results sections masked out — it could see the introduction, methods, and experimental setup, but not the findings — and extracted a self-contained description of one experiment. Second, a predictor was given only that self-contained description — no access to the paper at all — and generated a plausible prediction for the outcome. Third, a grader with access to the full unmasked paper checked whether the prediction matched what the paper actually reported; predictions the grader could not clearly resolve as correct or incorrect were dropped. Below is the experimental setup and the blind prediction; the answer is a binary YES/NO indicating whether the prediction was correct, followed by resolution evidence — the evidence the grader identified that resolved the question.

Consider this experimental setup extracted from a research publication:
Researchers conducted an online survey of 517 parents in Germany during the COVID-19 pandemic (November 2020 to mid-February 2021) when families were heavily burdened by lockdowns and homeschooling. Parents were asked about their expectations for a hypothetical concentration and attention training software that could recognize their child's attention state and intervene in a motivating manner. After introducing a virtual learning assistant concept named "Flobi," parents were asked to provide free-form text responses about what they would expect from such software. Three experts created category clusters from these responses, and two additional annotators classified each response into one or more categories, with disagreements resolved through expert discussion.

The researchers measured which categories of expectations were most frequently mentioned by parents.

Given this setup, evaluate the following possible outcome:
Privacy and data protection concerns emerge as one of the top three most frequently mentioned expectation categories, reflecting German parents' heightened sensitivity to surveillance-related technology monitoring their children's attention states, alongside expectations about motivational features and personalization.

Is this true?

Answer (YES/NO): NO